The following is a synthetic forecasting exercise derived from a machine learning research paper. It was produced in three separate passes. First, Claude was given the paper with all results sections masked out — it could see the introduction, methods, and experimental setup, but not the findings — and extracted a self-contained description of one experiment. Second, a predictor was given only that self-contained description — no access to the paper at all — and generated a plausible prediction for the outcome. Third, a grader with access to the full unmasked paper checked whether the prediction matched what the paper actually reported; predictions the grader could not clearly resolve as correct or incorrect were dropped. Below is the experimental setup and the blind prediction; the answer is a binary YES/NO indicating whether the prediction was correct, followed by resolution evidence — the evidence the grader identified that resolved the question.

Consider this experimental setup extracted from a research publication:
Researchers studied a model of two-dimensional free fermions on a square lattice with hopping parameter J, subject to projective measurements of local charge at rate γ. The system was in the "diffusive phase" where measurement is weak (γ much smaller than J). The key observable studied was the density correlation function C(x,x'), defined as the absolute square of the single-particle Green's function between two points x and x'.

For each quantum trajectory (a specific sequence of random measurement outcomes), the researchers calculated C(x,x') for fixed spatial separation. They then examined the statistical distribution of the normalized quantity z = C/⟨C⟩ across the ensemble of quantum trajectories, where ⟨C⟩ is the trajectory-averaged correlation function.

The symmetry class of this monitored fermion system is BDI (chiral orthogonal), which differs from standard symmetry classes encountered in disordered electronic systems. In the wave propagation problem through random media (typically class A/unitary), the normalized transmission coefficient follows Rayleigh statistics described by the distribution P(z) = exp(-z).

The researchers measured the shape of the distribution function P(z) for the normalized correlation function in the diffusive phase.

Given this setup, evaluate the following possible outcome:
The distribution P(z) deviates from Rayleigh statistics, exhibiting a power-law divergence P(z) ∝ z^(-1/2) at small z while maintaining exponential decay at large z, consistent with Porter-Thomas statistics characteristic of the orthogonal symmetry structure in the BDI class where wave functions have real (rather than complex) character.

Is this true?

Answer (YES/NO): YES